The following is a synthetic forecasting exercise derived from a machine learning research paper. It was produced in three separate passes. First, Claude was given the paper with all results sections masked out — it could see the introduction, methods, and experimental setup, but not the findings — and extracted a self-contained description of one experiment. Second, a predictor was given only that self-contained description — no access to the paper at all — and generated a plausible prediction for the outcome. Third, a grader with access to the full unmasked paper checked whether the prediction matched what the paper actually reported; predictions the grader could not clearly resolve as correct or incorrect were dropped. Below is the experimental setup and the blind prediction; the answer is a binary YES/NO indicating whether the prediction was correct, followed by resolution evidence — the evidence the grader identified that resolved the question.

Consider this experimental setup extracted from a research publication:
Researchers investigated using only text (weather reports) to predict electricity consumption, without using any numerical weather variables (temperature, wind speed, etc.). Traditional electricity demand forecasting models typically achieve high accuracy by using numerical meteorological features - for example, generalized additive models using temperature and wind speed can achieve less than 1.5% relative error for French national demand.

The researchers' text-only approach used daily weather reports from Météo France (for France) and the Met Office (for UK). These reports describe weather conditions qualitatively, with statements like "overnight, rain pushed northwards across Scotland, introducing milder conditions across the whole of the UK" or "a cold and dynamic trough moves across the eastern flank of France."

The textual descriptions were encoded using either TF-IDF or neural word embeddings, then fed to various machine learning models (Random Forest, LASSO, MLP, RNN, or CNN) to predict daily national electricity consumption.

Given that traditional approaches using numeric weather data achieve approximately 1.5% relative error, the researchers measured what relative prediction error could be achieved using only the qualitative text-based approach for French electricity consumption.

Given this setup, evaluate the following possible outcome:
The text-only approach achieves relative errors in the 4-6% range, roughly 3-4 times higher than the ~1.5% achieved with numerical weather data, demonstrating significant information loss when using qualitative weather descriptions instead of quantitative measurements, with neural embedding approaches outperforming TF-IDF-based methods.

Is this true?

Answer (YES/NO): YES